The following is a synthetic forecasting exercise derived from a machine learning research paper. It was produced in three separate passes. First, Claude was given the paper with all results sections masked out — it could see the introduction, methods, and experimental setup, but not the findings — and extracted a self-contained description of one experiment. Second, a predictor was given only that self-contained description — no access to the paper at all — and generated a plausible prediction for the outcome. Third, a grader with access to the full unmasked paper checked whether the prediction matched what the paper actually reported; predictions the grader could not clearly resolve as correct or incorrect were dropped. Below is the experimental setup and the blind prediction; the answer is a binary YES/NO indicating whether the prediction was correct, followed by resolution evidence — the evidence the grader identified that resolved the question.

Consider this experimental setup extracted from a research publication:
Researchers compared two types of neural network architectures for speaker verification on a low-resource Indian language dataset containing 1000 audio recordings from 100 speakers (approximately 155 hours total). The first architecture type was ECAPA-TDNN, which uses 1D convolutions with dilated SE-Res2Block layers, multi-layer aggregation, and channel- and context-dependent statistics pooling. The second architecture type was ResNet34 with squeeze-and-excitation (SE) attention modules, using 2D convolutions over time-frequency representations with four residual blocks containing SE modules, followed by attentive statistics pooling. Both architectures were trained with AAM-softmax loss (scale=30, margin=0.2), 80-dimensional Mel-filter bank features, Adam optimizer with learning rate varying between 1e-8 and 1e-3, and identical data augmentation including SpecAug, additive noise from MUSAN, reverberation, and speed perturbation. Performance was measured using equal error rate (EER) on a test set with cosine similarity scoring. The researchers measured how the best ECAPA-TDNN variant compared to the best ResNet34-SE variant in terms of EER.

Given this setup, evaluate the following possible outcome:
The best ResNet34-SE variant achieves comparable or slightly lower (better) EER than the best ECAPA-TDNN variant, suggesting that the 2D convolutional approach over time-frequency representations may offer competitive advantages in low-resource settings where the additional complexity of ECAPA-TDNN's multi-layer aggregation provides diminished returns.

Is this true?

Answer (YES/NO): NO